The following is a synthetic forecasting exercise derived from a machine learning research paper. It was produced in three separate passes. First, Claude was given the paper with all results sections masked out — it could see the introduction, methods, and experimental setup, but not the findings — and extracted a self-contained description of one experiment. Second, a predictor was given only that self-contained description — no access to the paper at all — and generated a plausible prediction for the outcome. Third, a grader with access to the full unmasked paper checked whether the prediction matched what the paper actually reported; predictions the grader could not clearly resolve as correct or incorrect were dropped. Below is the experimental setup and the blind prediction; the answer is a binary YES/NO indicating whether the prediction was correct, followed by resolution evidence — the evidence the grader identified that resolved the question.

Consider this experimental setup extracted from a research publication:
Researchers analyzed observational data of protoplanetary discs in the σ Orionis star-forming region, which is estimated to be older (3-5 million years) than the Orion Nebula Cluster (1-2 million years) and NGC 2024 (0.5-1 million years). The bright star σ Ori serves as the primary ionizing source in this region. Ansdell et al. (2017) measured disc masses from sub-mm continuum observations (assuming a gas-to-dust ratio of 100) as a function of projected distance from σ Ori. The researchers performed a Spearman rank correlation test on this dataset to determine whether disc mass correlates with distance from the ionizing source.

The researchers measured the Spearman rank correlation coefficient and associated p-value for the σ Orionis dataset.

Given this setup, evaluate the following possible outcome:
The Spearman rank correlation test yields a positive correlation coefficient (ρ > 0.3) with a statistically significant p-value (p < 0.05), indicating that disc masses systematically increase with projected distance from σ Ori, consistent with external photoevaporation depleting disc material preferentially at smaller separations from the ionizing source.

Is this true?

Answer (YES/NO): YES